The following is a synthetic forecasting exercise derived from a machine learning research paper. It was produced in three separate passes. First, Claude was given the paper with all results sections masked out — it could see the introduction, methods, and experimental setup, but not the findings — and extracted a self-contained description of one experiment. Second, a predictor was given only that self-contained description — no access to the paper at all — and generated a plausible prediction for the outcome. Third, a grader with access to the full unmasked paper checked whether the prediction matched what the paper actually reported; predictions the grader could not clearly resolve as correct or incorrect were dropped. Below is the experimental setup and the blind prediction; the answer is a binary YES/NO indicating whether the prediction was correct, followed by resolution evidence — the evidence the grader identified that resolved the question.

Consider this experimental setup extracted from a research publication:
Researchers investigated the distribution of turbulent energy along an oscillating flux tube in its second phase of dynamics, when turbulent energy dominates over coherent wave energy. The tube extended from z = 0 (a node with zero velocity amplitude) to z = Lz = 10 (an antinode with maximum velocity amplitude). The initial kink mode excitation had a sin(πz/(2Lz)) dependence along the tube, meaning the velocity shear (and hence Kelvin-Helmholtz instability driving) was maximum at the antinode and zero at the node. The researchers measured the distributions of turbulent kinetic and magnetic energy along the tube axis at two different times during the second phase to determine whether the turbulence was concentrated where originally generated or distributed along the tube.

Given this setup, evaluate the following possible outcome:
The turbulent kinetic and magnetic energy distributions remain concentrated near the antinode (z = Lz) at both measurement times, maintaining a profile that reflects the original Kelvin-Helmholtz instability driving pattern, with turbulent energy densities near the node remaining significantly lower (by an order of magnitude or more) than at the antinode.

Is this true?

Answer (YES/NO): NO